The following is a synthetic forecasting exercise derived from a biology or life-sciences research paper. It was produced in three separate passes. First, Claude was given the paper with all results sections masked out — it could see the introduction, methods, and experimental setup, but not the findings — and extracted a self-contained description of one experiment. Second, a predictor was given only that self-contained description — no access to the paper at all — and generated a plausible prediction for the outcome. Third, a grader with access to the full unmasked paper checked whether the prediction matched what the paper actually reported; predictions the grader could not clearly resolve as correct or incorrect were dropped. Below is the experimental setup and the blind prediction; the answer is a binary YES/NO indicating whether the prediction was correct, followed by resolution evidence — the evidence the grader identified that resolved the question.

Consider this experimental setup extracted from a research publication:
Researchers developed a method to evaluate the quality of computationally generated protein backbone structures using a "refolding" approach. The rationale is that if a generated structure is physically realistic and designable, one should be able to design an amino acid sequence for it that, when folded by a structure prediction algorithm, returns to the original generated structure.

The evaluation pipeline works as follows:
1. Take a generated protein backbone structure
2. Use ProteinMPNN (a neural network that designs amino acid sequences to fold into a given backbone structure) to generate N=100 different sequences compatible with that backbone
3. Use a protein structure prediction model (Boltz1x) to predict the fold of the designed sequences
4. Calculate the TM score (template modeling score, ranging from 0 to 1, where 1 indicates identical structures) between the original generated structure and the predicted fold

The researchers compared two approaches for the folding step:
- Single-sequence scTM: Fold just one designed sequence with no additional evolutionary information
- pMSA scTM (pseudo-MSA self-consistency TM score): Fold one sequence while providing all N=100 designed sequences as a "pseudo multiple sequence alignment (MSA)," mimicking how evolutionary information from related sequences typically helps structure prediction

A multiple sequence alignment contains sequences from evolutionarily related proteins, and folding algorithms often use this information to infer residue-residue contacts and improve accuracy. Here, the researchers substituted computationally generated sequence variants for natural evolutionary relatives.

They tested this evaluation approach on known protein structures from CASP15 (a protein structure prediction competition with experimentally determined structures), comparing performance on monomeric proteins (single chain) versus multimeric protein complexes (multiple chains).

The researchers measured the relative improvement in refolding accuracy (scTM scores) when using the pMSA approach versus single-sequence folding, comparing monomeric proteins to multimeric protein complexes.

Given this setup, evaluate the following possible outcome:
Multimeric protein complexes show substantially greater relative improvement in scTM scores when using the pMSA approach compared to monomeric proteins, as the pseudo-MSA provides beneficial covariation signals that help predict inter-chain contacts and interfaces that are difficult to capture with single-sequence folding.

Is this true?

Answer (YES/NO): YES